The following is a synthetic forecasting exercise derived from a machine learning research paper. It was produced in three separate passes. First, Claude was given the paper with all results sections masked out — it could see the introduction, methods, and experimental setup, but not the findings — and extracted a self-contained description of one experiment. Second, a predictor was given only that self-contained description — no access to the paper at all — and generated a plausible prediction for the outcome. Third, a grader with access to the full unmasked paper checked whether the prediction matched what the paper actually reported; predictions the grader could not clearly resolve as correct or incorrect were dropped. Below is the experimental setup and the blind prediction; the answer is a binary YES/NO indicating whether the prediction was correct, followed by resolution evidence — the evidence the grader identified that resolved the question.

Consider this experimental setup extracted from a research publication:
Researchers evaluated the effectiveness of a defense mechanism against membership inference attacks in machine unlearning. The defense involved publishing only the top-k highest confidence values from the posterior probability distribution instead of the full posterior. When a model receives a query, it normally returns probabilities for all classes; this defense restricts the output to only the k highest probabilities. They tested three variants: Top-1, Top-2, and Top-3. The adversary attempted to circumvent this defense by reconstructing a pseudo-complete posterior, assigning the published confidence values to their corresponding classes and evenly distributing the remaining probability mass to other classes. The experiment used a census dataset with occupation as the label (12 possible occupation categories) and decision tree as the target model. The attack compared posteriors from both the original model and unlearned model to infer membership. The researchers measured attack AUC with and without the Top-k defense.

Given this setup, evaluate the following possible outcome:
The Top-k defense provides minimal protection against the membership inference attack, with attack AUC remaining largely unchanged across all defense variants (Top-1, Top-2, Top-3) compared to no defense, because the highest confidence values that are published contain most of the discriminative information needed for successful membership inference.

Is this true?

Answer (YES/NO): YES